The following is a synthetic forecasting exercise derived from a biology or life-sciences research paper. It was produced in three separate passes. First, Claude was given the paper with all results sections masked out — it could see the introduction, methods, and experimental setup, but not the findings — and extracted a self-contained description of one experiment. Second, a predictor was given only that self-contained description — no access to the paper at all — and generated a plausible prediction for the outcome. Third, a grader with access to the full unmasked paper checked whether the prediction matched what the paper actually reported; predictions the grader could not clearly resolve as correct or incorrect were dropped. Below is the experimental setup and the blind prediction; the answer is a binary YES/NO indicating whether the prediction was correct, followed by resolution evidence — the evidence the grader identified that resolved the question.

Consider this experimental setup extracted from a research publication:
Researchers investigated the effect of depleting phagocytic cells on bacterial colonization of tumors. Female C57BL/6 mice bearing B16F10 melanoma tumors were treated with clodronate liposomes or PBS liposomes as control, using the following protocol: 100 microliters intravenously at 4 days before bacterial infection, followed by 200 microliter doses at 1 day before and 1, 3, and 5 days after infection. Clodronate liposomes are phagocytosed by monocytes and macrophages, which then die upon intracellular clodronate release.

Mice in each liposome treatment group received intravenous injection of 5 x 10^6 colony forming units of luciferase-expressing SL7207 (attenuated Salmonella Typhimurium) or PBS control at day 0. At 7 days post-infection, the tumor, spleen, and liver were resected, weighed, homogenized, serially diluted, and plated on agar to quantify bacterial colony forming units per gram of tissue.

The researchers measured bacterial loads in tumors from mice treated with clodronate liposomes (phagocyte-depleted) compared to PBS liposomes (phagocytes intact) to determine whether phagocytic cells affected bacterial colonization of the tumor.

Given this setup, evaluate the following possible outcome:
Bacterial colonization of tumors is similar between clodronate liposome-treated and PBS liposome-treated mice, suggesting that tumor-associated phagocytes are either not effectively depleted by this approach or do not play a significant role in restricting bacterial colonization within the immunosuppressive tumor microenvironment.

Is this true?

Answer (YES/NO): YES